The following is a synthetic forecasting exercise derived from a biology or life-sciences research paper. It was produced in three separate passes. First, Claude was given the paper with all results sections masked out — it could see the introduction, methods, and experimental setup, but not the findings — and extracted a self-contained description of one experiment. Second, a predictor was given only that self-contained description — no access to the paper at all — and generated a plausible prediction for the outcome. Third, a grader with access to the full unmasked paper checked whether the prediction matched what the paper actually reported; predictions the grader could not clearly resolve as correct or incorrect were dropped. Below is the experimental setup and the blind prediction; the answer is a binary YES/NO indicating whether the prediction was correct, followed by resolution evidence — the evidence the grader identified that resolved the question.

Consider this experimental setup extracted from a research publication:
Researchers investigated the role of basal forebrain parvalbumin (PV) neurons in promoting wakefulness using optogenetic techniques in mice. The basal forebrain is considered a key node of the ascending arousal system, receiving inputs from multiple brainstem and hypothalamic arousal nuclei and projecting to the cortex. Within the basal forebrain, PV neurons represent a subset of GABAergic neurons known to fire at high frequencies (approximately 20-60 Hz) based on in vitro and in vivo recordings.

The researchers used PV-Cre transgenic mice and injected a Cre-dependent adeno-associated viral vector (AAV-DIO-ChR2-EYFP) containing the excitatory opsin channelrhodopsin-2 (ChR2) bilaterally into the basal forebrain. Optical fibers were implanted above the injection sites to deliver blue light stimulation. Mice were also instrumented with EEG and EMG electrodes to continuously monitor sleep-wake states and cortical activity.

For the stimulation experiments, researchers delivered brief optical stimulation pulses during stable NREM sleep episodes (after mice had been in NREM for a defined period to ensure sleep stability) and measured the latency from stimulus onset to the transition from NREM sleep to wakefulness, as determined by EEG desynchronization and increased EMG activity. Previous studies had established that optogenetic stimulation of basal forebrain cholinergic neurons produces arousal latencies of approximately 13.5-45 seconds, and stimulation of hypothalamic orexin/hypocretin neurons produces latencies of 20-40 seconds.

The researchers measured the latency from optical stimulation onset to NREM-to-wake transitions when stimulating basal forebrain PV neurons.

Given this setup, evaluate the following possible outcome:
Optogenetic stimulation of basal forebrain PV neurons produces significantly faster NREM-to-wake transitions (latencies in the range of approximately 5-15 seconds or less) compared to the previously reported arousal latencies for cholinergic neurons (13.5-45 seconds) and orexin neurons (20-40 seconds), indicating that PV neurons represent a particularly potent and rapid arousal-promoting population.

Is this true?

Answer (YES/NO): YES